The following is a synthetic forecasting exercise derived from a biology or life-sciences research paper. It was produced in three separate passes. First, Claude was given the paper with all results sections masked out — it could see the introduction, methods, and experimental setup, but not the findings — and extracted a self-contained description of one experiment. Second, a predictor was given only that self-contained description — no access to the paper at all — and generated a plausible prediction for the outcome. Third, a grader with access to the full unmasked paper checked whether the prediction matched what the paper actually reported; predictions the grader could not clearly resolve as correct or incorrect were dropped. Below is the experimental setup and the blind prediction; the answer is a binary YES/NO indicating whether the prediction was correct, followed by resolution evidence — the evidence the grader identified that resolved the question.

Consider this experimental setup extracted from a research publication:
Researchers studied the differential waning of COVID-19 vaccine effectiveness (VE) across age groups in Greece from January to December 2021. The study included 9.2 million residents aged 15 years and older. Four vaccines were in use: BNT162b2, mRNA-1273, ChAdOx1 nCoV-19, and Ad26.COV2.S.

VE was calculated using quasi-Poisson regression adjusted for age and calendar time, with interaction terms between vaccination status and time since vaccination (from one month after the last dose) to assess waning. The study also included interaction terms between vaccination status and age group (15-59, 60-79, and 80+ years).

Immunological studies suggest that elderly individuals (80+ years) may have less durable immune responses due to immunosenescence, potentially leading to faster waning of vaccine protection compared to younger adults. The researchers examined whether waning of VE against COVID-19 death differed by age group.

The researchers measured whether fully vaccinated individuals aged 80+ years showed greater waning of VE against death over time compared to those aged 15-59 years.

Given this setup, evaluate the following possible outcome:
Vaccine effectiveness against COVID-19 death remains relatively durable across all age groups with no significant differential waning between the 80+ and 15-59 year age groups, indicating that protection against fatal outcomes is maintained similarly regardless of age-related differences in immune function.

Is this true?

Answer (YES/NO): YES